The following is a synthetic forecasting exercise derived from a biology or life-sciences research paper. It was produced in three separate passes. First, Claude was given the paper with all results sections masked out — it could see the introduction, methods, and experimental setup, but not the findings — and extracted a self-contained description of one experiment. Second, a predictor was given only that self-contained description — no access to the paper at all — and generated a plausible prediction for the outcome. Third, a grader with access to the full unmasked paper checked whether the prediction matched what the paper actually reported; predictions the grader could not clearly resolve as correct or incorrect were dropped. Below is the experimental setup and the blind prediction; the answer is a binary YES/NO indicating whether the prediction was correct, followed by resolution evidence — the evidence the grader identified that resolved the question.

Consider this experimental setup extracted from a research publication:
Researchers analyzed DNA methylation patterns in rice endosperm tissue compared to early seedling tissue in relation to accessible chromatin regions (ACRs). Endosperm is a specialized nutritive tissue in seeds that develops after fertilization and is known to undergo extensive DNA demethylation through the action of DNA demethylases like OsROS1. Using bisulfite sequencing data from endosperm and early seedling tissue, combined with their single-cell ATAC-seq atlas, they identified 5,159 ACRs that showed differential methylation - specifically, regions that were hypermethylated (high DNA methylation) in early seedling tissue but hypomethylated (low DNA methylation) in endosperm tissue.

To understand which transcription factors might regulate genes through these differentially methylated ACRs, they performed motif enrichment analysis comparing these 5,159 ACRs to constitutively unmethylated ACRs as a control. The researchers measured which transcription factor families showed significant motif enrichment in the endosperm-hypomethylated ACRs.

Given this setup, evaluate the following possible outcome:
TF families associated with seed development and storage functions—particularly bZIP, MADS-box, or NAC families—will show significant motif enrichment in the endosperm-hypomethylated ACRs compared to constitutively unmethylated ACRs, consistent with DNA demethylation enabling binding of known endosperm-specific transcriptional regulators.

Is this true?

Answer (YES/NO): YES